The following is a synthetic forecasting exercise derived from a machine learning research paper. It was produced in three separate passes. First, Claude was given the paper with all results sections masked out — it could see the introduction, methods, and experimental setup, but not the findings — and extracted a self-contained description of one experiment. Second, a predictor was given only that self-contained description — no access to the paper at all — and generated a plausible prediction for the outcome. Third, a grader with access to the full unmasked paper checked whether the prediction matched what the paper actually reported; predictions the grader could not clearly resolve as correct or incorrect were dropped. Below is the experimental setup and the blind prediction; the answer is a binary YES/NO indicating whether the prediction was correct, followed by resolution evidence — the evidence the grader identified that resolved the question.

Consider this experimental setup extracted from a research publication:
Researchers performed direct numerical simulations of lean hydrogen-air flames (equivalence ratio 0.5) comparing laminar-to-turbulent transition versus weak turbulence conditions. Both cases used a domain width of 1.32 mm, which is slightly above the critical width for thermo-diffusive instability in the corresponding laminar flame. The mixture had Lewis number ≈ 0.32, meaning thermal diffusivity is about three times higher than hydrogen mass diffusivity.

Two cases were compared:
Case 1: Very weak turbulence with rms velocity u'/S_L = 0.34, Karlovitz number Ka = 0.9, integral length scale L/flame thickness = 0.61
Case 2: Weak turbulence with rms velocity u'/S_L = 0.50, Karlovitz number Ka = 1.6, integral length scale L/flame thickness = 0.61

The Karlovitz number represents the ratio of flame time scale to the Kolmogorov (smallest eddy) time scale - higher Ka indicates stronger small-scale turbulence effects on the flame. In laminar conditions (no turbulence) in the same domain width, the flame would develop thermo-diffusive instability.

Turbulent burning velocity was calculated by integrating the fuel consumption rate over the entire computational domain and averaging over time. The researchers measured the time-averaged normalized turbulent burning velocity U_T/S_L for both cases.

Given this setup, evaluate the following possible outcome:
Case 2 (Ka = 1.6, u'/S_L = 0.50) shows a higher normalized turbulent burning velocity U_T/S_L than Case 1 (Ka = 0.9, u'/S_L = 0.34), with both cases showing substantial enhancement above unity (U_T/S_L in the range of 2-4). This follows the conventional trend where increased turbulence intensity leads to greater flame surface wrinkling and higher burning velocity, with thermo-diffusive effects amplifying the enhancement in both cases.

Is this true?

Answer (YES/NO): NO